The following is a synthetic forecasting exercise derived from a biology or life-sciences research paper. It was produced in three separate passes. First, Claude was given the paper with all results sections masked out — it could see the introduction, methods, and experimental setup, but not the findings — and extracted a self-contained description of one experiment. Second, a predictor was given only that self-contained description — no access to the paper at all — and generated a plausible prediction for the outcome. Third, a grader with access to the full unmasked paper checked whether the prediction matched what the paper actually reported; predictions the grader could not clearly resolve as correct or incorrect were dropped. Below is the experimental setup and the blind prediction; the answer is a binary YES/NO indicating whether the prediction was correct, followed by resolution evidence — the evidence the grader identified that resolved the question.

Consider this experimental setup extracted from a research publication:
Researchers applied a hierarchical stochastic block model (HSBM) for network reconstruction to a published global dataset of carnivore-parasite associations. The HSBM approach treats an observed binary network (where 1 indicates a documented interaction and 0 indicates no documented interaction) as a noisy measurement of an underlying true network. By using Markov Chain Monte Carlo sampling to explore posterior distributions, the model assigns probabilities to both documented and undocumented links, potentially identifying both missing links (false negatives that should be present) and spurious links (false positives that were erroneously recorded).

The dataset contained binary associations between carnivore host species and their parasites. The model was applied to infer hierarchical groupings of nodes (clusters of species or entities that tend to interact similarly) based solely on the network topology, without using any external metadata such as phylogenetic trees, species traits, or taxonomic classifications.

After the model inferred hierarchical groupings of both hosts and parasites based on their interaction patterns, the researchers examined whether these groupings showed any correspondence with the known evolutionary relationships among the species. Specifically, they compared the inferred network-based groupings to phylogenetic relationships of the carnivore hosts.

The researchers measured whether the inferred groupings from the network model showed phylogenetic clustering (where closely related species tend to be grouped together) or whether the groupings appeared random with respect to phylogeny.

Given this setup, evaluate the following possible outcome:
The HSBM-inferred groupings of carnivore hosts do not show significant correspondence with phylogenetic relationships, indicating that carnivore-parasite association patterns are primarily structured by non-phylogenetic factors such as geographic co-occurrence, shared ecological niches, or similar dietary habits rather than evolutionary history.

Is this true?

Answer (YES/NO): NO